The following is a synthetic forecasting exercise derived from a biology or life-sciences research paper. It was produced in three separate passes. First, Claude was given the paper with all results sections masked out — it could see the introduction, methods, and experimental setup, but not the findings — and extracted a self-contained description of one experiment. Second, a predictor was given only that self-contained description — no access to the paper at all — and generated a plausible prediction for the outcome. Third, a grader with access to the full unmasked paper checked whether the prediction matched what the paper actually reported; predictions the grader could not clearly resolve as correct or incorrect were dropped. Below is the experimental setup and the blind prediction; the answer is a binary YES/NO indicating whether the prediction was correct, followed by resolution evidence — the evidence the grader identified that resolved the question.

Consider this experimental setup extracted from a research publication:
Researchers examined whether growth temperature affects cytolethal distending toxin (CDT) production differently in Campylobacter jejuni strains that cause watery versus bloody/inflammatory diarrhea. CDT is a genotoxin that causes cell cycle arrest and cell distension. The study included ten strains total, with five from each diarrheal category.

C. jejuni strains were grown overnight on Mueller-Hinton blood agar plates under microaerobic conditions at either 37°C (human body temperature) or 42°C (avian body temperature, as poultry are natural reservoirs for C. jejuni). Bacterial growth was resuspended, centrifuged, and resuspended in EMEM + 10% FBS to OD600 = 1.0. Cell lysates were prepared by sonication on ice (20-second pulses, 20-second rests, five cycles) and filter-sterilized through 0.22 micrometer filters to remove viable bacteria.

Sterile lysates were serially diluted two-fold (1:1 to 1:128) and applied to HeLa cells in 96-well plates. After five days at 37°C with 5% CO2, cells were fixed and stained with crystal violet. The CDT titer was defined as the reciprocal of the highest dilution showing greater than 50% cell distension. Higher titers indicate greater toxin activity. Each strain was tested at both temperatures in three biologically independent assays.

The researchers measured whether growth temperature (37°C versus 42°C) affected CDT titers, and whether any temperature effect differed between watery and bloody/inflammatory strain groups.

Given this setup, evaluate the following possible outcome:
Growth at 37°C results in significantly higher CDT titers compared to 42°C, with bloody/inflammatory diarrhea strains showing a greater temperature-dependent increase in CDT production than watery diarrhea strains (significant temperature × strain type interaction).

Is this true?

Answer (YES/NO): NO